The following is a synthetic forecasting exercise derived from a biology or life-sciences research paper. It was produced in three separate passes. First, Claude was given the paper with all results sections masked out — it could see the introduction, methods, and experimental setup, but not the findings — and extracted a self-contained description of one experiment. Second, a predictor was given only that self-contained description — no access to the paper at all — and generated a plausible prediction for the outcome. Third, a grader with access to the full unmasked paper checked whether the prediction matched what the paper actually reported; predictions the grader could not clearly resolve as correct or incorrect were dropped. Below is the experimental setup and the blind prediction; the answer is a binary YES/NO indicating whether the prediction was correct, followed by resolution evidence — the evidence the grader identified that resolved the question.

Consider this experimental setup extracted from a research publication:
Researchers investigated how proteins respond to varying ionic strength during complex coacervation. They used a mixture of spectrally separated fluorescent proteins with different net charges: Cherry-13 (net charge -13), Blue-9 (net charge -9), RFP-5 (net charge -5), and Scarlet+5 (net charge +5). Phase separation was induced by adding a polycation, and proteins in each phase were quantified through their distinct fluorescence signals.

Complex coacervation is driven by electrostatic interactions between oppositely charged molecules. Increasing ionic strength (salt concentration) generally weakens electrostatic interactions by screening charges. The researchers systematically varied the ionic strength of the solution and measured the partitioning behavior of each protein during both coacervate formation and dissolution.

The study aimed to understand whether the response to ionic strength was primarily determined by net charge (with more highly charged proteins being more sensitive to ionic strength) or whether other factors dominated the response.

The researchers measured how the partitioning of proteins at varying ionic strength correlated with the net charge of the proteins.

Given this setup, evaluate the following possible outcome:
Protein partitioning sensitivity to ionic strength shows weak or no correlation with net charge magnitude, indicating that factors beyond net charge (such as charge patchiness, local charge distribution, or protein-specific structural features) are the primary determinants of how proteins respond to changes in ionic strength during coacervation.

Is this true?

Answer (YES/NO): NO